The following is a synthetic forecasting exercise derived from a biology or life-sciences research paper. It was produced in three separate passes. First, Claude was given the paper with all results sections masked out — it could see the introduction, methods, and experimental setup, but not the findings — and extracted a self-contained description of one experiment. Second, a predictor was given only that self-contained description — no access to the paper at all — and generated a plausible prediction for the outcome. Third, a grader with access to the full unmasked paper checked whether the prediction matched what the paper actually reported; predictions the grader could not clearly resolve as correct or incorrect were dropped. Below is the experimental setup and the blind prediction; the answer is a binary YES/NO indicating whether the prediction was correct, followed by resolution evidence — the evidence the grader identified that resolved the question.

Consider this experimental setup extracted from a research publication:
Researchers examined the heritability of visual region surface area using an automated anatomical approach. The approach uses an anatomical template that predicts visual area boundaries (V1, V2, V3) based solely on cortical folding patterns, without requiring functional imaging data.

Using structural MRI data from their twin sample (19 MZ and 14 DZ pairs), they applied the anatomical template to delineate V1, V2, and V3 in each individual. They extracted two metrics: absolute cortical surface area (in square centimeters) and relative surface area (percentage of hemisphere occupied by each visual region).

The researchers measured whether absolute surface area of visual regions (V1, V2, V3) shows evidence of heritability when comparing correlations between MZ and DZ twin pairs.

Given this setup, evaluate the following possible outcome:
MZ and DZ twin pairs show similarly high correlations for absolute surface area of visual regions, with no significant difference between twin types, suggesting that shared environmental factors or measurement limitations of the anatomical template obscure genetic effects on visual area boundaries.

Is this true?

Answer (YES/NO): NO